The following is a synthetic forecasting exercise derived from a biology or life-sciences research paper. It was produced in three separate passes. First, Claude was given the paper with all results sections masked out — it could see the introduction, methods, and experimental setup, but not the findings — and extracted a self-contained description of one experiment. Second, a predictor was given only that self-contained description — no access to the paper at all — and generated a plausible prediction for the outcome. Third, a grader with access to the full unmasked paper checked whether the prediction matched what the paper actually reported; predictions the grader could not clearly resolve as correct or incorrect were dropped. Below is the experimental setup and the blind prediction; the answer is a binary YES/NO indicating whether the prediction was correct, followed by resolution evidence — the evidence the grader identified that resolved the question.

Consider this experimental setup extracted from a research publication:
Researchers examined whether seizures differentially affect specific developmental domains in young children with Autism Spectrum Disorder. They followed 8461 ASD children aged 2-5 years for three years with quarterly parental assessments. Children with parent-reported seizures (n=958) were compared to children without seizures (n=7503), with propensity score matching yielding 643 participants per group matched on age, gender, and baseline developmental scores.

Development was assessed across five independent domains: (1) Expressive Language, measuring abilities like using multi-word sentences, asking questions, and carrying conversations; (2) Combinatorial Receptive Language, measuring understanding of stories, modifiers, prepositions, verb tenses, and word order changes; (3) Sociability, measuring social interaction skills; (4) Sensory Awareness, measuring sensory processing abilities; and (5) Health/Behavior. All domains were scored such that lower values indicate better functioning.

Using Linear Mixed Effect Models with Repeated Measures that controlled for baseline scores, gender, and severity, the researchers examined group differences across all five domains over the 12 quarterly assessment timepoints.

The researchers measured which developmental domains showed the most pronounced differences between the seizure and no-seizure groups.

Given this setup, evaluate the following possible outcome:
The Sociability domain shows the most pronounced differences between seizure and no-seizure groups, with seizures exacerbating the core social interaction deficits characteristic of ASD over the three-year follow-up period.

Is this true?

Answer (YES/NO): NO